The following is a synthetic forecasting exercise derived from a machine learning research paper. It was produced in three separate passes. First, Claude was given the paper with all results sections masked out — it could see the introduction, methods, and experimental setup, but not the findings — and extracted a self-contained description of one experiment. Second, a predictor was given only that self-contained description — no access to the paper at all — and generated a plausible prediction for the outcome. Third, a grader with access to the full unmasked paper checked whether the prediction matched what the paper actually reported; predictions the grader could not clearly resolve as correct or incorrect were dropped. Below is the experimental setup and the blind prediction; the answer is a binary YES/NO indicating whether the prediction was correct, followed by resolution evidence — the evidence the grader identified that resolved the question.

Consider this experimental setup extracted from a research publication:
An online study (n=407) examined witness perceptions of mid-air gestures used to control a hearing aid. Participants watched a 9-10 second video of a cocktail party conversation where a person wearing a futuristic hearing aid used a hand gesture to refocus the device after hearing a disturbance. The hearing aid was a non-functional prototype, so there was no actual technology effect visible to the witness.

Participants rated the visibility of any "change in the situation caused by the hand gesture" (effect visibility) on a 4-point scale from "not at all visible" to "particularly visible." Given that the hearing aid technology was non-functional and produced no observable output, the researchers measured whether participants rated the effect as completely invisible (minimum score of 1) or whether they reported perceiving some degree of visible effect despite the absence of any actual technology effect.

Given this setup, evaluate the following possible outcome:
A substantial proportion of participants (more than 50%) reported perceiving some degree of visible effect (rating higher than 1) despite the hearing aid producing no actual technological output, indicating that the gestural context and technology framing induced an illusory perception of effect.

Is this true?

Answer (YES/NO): YES